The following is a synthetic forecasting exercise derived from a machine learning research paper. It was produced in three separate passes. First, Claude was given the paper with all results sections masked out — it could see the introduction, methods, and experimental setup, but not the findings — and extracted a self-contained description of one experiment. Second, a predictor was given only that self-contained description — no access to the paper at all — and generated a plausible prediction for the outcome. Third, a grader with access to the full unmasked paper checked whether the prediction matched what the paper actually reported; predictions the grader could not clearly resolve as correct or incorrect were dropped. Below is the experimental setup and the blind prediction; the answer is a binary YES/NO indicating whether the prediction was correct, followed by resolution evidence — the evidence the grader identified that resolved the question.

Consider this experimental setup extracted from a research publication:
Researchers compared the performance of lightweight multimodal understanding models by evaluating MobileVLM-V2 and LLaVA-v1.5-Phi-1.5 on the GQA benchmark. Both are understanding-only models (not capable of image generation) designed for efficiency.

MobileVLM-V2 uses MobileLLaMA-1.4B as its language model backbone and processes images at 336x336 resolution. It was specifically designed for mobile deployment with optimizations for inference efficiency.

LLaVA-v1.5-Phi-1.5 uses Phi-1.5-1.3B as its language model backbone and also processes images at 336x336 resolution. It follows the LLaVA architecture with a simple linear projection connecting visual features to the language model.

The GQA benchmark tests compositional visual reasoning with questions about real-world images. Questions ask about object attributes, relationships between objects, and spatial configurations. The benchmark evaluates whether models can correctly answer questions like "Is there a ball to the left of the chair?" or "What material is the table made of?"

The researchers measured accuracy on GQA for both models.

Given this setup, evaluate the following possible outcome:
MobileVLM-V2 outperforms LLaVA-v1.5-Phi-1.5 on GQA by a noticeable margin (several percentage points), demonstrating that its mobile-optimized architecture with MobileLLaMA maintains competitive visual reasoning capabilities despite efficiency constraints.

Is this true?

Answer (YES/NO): YES